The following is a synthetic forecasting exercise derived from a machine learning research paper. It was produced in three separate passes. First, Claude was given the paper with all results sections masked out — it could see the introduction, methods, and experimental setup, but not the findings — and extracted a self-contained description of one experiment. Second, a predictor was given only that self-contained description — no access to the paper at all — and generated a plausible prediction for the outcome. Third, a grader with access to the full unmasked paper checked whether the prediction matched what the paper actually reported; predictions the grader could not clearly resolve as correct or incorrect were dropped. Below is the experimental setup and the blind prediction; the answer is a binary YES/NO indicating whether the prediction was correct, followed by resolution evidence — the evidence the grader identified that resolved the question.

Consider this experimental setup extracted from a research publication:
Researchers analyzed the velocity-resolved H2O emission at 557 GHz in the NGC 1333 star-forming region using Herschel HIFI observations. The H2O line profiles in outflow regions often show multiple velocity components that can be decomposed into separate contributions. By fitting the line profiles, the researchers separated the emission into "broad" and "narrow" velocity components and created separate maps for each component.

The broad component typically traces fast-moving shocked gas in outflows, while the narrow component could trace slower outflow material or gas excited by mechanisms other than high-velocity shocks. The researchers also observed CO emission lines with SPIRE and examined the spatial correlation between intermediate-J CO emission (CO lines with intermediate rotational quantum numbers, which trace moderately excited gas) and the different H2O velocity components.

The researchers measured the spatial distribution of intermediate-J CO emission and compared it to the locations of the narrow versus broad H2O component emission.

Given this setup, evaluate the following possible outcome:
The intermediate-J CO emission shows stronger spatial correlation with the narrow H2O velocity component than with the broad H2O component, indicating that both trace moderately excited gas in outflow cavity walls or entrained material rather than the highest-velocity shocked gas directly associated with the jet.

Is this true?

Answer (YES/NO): YES